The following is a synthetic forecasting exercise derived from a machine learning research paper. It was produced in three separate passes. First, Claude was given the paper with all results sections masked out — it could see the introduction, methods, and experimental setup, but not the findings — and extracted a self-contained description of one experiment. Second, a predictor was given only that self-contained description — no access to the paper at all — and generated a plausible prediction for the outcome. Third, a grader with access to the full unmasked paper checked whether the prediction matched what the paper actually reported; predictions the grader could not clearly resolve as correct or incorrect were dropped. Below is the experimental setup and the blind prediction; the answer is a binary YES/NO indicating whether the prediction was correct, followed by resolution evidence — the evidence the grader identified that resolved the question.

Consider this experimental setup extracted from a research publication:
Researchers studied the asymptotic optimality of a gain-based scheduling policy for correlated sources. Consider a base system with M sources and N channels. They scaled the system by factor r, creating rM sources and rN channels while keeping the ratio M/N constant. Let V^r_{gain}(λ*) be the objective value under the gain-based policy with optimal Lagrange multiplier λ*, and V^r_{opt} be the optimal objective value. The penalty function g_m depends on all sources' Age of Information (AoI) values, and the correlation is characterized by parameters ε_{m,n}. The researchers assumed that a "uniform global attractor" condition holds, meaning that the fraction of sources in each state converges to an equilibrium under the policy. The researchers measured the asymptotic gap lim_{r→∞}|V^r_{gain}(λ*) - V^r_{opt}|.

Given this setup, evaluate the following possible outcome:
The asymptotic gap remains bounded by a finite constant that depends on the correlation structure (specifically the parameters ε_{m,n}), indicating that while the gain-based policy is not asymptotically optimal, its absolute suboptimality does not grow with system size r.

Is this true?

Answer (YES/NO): NO